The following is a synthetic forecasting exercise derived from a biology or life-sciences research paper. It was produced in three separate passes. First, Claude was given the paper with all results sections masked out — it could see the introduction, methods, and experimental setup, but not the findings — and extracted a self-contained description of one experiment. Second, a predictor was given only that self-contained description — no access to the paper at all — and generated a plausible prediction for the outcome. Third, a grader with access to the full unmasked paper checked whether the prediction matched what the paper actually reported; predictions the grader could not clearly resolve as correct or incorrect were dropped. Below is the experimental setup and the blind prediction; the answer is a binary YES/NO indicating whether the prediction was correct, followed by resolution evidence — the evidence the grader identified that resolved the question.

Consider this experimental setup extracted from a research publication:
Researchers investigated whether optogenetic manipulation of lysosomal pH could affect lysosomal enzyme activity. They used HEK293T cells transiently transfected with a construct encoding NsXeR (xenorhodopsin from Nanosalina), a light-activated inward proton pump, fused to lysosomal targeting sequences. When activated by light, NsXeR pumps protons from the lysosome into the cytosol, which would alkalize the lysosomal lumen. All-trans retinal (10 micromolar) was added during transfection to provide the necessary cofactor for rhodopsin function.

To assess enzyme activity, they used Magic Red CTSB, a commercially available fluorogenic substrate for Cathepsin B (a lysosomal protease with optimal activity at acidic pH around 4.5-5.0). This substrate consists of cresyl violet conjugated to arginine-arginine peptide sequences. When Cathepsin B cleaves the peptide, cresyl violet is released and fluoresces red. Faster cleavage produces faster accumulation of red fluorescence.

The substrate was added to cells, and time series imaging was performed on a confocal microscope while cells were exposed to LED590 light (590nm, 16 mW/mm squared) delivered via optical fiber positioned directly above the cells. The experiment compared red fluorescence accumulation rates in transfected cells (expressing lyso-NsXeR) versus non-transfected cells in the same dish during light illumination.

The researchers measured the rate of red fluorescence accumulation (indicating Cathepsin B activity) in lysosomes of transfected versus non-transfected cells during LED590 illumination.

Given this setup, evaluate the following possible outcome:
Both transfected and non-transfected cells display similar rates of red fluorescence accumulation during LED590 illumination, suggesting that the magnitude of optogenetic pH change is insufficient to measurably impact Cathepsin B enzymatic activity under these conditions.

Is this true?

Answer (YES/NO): NO